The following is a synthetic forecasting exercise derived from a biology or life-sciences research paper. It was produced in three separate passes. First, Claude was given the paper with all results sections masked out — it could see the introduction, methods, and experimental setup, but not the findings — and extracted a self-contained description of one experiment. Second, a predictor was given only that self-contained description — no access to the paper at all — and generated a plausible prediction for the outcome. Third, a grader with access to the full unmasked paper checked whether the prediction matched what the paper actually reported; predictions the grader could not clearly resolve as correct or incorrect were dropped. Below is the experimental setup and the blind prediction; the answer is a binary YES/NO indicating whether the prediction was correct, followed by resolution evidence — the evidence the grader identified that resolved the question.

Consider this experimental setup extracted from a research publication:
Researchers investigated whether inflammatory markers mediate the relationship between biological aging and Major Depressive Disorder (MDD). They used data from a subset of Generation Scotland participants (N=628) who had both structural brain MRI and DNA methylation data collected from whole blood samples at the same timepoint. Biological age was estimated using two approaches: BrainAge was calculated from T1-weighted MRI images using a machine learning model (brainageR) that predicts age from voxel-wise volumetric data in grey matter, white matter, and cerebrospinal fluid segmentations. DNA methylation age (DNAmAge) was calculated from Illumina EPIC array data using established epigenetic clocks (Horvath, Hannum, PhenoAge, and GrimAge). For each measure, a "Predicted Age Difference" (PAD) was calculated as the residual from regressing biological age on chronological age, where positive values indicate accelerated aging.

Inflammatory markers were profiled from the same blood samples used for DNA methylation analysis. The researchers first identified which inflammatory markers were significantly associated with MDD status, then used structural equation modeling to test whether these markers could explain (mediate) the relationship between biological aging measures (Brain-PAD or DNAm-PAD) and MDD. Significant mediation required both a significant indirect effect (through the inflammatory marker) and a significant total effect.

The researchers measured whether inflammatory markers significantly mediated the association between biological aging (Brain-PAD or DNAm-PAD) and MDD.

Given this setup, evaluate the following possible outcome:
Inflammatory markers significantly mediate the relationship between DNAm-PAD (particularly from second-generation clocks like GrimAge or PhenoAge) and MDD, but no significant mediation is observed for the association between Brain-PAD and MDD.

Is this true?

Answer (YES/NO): NO